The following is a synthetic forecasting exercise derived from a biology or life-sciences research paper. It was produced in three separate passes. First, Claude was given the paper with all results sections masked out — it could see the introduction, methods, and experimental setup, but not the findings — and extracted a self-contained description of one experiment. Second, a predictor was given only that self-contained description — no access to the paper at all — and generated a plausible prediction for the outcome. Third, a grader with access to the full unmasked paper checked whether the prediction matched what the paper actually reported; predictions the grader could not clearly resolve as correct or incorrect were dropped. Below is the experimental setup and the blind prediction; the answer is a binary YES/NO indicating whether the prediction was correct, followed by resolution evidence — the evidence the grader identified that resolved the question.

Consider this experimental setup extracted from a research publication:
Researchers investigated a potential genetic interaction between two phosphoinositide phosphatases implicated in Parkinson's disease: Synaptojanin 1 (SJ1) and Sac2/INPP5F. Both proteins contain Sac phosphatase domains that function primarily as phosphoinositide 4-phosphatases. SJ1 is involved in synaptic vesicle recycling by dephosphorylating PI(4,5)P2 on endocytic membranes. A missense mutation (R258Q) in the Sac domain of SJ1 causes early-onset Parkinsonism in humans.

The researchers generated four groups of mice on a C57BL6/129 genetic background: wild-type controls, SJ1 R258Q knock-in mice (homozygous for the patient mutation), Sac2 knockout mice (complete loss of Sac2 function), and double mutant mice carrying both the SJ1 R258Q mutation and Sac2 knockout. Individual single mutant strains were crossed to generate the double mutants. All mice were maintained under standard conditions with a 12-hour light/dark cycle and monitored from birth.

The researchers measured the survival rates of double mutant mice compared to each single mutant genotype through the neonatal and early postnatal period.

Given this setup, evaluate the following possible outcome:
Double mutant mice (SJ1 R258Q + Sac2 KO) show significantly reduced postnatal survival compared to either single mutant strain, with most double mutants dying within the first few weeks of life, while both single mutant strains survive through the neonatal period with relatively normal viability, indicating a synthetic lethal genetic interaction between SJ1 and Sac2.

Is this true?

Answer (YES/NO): YES